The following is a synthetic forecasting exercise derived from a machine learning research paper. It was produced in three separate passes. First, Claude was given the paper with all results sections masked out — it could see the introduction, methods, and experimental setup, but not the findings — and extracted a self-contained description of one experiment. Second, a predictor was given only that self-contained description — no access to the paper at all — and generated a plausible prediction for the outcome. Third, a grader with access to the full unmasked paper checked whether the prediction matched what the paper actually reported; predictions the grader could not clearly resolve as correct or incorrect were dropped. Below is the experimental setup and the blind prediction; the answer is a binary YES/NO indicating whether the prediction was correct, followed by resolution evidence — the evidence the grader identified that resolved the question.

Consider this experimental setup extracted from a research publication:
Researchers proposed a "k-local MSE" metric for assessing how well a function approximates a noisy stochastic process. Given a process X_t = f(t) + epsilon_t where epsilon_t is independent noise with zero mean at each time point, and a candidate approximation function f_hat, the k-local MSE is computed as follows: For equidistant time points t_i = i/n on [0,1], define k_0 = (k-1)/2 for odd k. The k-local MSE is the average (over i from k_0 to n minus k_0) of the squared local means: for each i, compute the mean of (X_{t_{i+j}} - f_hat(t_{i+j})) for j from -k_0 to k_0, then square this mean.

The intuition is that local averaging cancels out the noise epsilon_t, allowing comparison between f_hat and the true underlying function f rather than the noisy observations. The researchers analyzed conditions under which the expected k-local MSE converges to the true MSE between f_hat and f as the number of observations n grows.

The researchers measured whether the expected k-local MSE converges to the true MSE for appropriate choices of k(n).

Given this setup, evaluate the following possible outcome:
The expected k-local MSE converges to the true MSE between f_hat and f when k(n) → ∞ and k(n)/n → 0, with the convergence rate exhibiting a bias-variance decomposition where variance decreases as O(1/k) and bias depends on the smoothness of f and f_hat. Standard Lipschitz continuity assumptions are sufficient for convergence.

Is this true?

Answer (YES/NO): NO